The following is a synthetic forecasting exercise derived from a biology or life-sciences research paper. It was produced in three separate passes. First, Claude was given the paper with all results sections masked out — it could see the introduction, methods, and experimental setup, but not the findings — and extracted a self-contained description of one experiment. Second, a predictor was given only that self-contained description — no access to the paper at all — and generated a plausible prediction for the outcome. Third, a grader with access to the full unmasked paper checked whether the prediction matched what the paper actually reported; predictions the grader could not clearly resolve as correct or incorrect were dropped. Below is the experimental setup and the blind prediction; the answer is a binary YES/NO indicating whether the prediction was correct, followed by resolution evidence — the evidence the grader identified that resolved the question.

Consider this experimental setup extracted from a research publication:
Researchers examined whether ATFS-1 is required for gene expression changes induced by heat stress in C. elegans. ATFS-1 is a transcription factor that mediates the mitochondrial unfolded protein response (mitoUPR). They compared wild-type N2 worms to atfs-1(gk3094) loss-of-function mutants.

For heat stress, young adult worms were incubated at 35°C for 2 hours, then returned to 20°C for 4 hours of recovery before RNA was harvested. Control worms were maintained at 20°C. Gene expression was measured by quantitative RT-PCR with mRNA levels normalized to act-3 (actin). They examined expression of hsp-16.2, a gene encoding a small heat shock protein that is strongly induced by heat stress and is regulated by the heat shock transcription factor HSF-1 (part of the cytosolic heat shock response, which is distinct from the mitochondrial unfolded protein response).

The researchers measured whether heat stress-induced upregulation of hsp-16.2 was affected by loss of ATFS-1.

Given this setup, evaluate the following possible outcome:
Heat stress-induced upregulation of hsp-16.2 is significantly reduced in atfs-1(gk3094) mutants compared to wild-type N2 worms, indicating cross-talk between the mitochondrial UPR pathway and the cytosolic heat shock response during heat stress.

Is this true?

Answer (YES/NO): NO